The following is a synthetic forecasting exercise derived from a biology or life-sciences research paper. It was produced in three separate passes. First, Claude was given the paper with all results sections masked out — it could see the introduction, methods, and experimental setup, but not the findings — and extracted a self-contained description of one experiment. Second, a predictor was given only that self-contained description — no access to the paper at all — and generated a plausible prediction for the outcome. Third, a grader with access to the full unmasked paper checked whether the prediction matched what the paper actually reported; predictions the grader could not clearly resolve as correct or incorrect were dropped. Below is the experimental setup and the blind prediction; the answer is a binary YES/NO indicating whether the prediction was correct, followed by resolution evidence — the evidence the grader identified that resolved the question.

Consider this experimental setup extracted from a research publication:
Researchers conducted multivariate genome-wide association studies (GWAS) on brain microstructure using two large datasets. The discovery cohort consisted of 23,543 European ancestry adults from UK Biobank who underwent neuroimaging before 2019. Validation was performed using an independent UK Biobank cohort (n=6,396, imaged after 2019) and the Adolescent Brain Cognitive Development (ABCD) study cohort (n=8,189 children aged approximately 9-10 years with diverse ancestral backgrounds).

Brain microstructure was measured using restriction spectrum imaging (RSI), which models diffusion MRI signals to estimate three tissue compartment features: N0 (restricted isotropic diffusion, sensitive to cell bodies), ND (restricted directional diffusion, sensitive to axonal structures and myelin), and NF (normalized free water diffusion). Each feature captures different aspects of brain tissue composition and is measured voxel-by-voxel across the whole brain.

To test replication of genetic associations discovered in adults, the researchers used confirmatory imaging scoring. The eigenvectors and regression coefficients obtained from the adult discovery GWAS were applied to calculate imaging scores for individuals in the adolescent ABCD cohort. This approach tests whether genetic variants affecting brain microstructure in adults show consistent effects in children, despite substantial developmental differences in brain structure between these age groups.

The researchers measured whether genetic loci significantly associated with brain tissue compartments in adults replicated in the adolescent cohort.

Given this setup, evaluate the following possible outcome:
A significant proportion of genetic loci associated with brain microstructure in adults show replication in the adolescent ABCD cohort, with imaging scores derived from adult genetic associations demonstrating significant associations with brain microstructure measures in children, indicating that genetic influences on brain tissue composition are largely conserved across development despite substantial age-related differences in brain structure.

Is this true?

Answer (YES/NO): NO